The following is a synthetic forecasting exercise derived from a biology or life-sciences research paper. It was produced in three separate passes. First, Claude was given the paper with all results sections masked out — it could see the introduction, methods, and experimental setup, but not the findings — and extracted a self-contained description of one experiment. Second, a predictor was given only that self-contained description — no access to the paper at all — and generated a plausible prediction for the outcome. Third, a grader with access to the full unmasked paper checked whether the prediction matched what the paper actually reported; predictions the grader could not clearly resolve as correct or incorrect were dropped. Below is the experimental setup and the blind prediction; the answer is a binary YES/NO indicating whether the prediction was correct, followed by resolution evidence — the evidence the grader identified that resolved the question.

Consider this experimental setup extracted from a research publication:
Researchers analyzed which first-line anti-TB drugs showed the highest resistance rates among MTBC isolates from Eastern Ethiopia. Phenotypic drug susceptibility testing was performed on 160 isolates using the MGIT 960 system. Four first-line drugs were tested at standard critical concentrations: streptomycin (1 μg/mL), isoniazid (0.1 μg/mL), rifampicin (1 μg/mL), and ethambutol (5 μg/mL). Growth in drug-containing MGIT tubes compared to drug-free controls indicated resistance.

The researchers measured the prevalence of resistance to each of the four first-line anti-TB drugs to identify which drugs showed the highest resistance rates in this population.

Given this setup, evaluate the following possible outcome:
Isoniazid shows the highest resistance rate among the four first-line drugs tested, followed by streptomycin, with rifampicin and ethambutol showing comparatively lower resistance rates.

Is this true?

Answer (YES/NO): NO